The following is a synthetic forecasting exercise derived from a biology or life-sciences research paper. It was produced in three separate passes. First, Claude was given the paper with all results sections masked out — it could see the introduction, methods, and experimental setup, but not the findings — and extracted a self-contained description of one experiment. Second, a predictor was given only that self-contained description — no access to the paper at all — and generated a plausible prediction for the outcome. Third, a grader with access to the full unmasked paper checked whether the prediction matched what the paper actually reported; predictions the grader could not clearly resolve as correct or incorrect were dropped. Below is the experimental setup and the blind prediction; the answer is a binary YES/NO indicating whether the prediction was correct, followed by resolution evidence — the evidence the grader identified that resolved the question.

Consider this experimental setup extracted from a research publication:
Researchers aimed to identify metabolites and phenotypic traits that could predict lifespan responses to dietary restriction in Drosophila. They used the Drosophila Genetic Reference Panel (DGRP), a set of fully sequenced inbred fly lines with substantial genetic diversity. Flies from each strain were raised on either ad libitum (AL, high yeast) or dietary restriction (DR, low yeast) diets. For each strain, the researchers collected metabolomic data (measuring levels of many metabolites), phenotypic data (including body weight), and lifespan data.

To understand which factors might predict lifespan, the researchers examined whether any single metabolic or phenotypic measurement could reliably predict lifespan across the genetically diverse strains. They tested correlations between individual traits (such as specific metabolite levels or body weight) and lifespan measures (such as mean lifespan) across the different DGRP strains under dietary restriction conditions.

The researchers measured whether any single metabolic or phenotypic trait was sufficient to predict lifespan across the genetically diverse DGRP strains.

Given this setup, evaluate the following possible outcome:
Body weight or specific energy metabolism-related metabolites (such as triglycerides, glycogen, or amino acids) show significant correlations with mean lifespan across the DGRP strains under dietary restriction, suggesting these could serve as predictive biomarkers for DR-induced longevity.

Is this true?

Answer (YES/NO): NO